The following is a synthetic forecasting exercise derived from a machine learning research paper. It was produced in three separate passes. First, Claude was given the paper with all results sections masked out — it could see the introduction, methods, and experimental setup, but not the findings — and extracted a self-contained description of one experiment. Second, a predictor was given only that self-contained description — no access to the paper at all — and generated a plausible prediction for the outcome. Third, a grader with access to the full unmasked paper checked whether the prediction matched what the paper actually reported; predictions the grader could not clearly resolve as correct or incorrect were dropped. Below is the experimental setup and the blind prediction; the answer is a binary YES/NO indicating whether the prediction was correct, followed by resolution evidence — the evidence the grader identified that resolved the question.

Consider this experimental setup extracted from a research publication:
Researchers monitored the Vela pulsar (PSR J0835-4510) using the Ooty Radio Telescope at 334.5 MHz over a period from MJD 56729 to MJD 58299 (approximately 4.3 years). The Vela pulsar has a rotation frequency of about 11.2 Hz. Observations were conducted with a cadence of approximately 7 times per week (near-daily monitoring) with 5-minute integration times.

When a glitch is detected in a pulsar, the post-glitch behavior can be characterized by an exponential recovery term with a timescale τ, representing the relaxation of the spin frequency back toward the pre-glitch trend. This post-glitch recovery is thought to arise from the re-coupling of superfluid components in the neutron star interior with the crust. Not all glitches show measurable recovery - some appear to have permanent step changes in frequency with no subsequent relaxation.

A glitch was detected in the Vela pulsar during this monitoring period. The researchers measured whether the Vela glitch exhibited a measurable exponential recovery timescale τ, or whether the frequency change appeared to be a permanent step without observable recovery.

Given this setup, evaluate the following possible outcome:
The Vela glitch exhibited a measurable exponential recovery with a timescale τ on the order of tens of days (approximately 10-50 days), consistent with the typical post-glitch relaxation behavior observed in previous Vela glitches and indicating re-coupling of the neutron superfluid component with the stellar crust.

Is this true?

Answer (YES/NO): YES